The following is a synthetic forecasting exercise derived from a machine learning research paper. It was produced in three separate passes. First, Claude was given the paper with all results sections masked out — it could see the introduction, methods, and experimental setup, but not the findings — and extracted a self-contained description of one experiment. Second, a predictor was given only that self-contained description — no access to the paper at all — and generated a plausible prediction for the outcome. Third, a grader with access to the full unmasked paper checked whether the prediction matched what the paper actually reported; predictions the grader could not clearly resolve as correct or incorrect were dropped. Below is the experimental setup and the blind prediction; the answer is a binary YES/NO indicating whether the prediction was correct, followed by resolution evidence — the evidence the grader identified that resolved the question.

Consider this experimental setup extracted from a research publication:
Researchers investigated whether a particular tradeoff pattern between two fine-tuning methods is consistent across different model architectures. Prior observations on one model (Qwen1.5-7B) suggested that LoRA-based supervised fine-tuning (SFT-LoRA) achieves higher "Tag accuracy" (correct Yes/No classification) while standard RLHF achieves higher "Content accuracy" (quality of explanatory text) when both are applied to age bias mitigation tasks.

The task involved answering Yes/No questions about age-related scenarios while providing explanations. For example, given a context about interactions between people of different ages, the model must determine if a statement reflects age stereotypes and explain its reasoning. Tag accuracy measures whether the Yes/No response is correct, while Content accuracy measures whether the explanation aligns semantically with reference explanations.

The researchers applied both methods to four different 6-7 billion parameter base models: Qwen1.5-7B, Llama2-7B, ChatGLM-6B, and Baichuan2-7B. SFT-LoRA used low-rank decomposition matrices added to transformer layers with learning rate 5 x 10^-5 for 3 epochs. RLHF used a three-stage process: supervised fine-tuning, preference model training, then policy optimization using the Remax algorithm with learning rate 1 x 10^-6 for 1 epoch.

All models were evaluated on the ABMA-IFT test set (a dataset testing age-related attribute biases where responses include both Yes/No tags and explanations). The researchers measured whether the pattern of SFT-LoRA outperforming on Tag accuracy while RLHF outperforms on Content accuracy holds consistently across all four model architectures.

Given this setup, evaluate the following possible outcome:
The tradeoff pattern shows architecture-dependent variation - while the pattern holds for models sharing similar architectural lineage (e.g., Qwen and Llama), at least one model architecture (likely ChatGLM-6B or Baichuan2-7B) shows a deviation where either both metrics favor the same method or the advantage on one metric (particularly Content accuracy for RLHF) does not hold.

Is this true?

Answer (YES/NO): YES